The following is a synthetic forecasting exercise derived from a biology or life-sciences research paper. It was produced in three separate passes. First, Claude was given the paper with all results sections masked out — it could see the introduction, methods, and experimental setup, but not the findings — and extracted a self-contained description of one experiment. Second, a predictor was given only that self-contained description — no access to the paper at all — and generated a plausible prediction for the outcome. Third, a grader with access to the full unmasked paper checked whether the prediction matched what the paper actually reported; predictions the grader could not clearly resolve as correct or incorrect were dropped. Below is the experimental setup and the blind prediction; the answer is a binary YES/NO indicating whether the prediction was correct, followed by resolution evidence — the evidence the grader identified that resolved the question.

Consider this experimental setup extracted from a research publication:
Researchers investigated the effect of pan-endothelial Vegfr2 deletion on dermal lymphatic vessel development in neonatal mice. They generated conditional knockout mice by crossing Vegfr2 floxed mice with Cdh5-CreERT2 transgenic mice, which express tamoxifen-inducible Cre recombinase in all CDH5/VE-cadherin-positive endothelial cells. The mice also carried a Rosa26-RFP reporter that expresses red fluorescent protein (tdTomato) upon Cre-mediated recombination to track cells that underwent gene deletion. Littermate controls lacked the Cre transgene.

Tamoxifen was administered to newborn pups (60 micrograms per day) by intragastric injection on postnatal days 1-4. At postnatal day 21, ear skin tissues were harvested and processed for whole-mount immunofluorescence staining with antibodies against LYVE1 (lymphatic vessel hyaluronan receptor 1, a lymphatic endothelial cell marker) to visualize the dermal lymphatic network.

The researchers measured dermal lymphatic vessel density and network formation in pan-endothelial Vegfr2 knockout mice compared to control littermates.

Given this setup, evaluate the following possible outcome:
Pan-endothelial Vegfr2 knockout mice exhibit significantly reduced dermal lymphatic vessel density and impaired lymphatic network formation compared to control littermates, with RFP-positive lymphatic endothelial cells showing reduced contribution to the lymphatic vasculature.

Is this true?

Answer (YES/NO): YES